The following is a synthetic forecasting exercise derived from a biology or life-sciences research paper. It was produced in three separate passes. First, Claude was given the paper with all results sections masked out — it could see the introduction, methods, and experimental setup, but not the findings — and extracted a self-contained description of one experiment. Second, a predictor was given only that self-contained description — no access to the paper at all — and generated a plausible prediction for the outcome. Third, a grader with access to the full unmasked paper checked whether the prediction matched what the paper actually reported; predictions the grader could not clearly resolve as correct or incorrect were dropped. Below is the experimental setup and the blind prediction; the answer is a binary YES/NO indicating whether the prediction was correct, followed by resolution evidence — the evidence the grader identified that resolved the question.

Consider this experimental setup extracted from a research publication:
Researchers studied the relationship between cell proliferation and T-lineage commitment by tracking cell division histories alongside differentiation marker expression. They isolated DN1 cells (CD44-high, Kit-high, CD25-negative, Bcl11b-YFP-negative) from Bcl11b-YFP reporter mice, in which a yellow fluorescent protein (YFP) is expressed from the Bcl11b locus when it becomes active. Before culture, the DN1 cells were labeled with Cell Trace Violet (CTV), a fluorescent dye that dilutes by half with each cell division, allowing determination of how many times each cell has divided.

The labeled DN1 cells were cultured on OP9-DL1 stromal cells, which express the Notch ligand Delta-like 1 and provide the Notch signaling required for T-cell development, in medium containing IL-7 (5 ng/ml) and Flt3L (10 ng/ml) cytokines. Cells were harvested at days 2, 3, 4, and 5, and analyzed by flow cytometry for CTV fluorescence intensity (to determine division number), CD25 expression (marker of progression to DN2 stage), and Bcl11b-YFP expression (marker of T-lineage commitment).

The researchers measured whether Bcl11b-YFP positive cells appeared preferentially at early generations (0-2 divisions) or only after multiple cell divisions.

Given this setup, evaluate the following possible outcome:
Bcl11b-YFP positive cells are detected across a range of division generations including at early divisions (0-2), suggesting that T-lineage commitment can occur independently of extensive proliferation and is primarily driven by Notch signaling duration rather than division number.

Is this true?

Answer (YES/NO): NO